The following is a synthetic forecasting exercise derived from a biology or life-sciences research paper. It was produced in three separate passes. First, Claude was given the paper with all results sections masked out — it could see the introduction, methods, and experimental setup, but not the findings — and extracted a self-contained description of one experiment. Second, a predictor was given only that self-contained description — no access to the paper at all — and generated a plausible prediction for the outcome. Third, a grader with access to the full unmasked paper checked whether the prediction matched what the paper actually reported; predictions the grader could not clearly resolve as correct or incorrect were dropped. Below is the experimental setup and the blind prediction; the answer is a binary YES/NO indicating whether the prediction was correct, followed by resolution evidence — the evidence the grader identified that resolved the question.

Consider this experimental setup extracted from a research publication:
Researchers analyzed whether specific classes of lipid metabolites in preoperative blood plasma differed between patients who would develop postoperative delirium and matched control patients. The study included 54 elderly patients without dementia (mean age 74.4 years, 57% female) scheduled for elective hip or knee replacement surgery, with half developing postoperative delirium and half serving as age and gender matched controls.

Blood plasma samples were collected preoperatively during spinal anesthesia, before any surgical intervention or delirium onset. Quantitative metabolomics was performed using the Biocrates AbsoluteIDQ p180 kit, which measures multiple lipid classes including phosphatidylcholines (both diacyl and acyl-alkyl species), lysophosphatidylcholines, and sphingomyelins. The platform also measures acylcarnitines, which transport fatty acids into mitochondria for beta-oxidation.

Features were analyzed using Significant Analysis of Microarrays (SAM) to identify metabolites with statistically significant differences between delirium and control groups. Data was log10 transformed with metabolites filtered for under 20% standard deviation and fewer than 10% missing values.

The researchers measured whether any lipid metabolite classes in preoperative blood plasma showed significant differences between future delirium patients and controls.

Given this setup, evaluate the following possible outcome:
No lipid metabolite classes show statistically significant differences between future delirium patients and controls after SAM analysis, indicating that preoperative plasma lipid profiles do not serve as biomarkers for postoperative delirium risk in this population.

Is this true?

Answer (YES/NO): NO